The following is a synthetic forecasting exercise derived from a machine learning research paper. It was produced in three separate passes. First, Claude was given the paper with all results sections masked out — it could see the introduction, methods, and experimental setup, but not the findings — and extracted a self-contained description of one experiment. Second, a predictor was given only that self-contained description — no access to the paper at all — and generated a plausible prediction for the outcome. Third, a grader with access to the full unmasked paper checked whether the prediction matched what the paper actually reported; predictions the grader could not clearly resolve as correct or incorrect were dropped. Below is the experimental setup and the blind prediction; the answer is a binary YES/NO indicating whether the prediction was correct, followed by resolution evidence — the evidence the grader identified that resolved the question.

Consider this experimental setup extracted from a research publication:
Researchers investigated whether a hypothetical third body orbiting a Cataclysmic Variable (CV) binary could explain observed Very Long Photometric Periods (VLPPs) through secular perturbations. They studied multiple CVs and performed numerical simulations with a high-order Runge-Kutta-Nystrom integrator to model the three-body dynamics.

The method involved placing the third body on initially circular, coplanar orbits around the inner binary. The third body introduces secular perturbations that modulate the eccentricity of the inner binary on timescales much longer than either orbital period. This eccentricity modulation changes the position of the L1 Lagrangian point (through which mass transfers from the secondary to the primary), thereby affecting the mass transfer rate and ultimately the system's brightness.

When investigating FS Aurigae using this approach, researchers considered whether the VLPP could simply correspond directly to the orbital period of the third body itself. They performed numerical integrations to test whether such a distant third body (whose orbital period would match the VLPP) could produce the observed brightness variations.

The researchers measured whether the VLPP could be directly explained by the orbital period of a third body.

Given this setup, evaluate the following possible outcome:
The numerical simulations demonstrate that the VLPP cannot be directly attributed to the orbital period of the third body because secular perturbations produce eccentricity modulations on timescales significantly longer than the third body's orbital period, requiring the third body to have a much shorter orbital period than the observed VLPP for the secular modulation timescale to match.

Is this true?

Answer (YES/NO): NO